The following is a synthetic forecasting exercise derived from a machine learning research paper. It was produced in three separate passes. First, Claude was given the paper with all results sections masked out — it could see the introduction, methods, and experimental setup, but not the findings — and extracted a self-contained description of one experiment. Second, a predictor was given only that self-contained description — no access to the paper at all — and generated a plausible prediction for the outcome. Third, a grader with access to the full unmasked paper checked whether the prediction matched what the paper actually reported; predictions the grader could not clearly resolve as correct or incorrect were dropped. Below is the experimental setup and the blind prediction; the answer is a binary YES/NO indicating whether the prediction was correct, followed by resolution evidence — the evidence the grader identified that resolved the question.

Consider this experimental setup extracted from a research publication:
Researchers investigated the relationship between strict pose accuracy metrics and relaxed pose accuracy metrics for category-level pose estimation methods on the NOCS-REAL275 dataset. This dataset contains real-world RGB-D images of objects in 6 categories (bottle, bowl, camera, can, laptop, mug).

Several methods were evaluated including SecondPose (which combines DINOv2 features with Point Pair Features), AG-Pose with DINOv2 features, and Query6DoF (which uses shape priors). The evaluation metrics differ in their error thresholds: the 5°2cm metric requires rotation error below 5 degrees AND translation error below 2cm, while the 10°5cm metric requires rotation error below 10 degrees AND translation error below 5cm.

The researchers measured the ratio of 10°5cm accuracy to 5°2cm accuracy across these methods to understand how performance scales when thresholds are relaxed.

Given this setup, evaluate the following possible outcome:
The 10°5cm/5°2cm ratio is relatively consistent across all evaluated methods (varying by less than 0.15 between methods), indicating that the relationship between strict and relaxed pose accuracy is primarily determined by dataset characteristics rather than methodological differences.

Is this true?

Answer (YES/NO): NO